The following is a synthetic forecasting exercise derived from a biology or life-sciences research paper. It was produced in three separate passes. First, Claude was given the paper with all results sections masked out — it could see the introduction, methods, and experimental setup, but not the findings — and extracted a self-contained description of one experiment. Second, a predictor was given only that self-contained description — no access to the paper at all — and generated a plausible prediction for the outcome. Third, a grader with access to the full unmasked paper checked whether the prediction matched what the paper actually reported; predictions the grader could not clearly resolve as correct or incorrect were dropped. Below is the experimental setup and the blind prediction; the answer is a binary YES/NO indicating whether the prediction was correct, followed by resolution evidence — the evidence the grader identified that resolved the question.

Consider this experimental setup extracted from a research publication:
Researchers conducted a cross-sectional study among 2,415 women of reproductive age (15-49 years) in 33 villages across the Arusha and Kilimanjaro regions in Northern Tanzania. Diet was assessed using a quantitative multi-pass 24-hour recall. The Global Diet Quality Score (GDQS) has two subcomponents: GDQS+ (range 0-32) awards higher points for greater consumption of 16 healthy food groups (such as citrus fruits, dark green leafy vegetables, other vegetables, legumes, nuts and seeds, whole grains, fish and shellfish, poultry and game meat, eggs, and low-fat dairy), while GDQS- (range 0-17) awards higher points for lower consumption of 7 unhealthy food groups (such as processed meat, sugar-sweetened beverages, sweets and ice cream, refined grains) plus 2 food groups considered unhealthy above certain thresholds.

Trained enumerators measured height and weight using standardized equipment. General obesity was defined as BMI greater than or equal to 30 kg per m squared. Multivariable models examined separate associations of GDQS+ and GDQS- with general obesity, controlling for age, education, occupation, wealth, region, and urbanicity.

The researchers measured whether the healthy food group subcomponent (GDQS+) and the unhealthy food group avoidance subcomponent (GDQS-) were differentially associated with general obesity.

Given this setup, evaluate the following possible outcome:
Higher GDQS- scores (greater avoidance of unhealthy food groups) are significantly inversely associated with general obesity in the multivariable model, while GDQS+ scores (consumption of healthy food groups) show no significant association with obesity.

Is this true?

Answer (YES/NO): NO